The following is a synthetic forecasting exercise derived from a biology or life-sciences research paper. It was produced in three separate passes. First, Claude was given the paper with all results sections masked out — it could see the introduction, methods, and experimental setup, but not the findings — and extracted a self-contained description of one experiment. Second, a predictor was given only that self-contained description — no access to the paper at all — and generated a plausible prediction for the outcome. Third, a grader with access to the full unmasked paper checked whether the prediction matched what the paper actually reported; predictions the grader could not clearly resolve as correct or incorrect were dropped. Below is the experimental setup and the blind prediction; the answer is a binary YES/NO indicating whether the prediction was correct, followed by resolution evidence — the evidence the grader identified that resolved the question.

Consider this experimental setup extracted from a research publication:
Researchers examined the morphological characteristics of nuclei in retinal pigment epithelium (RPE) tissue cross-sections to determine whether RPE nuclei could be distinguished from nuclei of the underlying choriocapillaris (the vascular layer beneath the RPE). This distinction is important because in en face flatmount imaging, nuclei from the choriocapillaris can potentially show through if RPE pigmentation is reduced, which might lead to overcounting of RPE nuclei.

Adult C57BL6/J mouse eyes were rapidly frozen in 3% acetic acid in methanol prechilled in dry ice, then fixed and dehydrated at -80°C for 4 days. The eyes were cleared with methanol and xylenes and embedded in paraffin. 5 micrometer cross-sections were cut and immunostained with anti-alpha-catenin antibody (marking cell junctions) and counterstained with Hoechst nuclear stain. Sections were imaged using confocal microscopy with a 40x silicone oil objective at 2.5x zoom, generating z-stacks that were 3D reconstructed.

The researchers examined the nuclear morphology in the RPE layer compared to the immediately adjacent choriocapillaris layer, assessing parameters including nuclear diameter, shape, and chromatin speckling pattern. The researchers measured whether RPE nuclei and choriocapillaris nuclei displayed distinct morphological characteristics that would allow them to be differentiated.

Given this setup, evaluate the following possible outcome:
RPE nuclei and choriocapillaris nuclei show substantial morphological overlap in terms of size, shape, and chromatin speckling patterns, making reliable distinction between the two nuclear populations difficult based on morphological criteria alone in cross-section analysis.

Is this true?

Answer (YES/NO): NO